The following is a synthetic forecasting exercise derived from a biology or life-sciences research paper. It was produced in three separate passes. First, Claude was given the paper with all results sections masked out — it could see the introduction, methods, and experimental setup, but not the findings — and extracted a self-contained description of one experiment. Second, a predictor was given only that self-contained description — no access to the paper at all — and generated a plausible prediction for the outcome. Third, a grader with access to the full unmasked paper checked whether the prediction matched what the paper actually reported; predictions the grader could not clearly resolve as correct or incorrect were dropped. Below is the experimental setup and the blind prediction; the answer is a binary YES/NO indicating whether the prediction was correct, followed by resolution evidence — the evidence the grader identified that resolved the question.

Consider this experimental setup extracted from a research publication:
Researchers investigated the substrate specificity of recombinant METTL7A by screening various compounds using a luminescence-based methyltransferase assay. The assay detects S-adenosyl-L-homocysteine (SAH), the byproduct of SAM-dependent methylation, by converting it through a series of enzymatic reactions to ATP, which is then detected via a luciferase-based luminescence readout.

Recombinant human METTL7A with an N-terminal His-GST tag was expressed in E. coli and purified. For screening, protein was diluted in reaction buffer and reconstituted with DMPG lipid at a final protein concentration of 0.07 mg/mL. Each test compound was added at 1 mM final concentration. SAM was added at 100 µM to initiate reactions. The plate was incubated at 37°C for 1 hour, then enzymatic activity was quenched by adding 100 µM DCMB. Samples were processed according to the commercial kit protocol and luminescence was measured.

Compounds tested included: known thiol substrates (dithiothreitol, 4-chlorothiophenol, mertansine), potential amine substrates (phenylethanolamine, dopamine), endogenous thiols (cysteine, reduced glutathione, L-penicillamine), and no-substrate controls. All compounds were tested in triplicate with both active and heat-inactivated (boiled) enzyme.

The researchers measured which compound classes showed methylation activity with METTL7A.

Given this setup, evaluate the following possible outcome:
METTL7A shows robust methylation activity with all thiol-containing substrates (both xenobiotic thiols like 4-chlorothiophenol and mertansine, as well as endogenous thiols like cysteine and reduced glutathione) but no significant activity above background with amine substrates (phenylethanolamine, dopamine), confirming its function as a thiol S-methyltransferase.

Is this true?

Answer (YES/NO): NO